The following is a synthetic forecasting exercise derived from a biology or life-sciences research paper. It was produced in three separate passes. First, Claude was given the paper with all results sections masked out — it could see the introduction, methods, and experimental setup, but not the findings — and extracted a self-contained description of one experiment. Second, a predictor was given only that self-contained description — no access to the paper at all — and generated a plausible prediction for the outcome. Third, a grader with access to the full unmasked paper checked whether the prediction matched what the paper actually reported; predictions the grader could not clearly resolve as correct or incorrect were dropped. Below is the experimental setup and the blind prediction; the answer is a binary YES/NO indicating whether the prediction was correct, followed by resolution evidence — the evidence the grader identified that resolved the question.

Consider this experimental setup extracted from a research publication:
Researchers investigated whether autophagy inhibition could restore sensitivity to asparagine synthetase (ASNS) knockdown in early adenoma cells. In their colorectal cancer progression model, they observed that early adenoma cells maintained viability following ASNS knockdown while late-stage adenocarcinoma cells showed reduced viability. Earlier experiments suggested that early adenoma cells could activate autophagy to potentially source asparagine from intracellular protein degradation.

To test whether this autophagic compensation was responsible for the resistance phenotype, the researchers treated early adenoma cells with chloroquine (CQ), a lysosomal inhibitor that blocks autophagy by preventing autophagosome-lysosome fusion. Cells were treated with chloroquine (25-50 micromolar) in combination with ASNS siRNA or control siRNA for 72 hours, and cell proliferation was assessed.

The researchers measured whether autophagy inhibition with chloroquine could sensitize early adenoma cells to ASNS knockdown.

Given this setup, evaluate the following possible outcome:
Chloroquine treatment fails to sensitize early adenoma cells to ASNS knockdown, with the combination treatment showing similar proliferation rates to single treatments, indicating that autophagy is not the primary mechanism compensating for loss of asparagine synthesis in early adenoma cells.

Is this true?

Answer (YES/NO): NO